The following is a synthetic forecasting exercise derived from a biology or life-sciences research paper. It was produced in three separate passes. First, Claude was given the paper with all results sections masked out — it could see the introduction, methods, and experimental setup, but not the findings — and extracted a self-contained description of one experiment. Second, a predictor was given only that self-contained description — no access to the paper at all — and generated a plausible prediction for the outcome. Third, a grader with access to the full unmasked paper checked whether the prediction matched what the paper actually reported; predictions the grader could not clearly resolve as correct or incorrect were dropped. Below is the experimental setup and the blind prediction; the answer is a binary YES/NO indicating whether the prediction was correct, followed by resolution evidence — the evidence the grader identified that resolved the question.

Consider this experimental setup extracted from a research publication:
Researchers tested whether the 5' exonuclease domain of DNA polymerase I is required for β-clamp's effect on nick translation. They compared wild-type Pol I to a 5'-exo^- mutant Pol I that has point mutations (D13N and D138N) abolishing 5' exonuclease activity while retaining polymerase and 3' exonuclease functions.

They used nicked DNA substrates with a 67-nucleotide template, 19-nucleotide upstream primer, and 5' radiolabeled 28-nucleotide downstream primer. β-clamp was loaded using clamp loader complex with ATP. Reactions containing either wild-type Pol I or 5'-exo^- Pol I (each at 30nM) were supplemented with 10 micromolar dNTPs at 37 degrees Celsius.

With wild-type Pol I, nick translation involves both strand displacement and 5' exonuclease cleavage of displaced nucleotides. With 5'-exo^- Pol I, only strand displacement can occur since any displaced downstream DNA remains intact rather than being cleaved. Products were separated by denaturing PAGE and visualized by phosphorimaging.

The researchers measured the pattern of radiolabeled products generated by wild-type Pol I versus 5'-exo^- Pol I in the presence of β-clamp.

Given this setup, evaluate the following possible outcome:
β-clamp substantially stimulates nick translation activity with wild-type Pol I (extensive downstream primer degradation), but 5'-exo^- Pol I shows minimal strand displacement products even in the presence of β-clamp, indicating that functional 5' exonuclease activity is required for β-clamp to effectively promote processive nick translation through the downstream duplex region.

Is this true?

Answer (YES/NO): NO